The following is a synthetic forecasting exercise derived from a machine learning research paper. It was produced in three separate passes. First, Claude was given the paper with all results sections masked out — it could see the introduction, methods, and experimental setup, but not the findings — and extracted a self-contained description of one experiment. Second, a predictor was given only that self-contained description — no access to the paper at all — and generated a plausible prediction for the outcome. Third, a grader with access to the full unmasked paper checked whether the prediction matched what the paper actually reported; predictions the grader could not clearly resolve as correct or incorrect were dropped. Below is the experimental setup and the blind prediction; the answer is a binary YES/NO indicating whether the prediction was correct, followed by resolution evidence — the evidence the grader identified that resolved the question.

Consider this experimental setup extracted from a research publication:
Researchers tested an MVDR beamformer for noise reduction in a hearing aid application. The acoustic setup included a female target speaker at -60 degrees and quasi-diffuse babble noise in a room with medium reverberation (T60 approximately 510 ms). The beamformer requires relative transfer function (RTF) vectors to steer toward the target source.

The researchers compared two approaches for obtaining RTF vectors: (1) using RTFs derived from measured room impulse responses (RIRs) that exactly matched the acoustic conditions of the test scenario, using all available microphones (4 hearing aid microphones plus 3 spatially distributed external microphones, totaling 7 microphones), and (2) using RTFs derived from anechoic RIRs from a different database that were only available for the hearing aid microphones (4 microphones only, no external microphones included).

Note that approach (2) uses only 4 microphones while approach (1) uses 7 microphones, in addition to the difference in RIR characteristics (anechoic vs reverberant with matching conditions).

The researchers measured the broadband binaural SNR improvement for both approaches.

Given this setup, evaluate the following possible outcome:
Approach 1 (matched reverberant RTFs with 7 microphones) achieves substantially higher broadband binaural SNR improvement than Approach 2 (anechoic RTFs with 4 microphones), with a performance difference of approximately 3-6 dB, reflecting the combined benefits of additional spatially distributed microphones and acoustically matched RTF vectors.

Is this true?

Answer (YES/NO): YES